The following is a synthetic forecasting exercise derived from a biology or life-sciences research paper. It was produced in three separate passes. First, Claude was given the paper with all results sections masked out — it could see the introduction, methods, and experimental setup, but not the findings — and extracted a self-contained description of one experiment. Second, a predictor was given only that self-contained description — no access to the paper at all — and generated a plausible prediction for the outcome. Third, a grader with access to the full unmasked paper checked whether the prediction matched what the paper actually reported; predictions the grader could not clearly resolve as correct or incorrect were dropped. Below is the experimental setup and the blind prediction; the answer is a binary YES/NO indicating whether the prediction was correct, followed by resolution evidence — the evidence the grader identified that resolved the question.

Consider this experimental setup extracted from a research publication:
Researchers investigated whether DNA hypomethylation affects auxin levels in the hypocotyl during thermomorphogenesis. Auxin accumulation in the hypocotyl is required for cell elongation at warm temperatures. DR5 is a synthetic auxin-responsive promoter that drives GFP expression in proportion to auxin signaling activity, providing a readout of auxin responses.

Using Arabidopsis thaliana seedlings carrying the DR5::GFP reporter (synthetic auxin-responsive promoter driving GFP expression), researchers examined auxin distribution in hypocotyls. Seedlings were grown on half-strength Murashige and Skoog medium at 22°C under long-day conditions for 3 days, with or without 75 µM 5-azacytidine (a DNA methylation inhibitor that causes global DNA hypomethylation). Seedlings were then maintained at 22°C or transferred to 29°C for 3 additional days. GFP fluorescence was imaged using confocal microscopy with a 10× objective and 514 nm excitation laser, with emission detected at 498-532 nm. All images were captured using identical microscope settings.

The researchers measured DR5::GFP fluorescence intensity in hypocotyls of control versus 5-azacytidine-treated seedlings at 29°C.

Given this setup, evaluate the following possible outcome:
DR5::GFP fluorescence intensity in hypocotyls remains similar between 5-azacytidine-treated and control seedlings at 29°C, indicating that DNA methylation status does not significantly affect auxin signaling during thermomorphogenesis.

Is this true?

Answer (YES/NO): NO